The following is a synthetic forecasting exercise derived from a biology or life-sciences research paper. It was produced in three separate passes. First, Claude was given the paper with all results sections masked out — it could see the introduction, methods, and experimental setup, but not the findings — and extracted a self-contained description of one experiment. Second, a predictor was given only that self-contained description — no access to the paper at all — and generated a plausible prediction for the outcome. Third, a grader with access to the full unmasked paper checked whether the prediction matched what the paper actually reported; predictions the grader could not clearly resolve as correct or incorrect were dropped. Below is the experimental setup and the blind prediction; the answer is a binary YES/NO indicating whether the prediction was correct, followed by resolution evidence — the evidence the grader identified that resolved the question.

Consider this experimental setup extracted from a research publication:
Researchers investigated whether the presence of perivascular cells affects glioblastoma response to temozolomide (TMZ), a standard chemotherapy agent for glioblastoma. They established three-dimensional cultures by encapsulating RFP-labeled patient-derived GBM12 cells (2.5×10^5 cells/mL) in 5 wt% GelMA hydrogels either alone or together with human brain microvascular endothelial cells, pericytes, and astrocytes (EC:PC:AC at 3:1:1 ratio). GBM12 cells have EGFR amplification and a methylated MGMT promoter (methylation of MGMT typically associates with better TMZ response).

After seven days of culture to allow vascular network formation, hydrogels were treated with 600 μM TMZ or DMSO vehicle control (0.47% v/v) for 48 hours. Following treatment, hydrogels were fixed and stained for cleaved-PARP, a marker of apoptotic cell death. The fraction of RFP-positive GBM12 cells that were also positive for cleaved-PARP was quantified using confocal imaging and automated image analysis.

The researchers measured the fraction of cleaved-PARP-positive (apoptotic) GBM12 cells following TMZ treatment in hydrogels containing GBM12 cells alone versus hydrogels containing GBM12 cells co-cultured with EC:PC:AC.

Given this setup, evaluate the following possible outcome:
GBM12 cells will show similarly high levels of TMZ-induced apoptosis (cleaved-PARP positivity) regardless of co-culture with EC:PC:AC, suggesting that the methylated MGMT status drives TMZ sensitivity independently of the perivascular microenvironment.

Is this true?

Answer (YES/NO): NO